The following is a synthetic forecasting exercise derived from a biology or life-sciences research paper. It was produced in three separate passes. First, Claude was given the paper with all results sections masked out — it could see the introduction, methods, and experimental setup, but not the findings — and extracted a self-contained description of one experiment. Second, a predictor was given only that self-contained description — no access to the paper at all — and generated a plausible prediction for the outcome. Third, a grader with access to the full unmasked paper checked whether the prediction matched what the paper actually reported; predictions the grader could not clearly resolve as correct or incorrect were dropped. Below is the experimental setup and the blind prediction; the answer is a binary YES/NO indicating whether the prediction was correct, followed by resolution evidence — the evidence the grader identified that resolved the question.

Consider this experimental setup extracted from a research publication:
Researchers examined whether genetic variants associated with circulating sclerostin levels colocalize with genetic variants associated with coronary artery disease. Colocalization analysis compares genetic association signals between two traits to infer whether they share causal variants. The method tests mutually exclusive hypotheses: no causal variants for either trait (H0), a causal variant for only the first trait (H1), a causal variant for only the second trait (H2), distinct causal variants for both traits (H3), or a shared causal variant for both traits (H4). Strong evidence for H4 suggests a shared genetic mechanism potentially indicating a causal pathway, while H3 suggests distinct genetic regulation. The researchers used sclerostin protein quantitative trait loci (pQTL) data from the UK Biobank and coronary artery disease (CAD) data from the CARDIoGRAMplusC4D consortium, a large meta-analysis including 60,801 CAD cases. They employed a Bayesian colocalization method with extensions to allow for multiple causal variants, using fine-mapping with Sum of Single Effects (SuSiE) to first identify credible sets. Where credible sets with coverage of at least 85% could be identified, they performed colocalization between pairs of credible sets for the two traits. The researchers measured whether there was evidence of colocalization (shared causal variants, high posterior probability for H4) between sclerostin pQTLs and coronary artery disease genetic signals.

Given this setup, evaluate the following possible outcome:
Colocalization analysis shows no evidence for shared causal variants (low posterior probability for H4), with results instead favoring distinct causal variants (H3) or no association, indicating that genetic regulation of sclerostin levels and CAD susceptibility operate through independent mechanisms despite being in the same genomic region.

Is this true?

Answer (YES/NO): YES